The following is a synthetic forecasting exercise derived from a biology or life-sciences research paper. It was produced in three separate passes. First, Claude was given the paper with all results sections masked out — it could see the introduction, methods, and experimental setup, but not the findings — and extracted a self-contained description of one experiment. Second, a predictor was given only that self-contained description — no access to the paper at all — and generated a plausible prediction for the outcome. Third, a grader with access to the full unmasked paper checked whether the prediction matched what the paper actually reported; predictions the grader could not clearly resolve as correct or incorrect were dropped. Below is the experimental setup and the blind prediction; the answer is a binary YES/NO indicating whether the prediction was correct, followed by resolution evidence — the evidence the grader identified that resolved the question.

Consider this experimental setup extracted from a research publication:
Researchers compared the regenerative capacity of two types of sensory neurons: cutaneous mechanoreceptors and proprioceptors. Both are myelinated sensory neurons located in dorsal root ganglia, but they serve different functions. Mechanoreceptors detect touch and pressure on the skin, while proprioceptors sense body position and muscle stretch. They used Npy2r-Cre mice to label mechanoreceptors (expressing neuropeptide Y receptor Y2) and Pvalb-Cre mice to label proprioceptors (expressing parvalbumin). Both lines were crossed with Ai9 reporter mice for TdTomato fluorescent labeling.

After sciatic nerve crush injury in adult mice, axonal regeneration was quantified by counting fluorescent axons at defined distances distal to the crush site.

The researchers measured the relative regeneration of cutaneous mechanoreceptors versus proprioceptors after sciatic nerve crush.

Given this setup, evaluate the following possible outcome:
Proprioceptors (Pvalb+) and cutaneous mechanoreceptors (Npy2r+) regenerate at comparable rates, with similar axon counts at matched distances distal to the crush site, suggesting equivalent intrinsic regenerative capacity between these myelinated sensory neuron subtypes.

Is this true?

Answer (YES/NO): NO